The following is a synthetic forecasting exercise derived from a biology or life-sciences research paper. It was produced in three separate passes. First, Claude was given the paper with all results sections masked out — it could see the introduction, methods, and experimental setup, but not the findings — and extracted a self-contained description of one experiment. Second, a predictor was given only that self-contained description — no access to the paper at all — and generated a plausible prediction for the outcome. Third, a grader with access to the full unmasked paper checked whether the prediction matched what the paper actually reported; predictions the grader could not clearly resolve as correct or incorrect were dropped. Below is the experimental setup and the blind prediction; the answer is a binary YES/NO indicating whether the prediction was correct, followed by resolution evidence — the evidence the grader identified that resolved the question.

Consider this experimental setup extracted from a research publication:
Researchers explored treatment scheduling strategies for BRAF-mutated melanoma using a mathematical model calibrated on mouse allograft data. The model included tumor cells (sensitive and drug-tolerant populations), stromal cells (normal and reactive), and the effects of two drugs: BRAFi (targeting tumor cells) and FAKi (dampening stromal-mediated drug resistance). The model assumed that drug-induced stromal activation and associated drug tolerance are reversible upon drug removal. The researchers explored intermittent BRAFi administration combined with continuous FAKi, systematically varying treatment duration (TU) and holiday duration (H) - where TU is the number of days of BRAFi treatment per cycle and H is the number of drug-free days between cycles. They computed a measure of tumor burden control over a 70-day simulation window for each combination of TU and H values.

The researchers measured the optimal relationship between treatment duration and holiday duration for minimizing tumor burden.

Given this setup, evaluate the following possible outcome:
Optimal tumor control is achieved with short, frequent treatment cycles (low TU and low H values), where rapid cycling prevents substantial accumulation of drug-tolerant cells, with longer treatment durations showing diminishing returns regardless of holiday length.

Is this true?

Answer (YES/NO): NO